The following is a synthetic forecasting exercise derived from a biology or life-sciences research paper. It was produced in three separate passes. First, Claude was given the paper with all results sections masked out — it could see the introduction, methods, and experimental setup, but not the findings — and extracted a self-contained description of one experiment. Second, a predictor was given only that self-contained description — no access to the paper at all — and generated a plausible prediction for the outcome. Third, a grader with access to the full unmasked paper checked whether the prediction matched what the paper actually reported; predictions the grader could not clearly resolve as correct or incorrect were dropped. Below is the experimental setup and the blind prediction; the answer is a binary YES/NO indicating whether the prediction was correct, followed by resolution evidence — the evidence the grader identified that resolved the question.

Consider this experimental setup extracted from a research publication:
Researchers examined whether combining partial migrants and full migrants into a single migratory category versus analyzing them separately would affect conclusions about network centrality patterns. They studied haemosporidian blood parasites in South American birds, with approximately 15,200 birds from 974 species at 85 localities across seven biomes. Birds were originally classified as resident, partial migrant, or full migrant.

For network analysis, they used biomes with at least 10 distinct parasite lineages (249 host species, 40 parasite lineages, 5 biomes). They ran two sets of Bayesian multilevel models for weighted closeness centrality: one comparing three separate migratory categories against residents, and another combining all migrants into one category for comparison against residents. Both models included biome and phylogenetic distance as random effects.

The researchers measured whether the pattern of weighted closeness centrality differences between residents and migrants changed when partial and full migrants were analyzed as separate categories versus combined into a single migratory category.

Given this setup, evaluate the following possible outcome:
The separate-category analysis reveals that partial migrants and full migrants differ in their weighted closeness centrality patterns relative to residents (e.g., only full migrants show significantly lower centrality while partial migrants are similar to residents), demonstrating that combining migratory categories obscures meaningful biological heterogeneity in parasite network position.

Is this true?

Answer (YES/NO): NO